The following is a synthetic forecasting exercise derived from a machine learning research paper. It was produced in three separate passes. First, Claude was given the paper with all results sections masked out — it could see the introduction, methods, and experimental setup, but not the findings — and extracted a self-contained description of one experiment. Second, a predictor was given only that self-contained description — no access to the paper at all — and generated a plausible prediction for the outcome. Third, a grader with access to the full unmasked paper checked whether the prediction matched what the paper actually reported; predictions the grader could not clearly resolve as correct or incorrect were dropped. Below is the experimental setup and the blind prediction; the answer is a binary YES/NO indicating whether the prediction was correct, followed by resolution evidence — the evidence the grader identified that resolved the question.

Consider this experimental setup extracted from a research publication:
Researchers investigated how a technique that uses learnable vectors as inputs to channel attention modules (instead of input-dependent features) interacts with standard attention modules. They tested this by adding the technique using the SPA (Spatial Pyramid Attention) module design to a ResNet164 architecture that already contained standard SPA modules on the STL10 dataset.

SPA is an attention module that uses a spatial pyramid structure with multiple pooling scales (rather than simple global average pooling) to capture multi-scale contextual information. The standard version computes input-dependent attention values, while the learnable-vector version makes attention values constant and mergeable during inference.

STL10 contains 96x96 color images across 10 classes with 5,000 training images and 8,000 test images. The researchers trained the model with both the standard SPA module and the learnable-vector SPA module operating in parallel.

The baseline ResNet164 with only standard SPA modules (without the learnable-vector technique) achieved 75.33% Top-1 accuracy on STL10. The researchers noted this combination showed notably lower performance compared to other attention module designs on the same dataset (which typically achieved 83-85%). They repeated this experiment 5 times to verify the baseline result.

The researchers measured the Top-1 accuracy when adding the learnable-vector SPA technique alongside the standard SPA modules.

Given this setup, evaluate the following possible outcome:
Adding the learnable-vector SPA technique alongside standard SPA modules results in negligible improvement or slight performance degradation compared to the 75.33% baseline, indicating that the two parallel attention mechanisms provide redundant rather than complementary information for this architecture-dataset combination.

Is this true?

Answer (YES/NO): NO